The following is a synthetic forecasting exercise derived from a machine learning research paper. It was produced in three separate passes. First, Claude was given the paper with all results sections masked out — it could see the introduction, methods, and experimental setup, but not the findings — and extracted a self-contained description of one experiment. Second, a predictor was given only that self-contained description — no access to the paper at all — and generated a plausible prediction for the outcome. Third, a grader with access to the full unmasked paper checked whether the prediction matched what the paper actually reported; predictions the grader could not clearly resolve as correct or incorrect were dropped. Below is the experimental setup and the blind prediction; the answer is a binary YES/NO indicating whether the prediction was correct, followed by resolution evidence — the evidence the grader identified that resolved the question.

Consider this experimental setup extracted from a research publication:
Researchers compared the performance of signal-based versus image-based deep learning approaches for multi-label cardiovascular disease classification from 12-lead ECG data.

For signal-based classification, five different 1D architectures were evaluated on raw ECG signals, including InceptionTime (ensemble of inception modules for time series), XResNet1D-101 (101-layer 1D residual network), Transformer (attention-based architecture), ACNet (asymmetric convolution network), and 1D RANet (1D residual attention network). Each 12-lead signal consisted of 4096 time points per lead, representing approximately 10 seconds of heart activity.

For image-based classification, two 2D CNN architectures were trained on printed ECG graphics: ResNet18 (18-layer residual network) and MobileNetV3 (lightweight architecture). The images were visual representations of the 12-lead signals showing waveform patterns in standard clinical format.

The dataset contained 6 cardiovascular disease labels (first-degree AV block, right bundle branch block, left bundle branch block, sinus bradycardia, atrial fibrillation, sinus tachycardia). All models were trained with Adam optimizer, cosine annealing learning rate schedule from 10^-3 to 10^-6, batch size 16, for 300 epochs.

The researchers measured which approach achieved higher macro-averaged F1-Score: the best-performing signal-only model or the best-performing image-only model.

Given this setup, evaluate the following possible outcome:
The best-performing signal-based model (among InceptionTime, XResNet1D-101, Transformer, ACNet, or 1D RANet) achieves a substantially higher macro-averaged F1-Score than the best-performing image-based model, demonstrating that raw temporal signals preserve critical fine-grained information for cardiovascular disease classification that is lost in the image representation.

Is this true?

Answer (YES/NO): NO